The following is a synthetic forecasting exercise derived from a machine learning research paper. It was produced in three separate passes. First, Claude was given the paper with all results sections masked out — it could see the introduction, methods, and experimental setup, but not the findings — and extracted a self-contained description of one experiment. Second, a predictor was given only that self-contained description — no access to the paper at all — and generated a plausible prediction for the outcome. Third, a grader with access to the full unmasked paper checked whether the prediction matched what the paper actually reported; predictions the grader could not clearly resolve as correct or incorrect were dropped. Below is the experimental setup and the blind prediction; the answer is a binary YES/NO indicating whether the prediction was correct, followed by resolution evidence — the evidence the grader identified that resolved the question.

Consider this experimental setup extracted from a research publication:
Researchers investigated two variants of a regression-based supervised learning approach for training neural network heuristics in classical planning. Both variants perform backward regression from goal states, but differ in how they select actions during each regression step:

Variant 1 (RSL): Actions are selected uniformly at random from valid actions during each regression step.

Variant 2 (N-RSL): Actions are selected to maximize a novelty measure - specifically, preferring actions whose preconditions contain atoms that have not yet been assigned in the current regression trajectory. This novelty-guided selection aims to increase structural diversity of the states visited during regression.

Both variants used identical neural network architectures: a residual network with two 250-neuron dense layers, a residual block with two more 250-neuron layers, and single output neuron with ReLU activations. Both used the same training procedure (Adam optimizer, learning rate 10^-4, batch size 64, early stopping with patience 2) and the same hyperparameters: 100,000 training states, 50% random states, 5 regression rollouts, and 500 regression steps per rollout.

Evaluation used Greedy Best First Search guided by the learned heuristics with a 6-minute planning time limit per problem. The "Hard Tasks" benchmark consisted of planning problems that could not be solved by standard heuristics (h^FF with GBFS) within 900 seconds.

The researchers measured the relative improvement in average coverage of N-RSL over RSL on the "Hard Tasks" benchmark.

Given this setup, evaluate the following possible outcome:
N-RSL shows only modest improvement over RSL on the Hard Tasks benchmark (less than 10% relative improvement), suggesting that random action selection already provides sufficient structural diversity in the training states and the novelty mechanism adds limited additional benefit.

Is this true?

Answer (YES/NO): YES